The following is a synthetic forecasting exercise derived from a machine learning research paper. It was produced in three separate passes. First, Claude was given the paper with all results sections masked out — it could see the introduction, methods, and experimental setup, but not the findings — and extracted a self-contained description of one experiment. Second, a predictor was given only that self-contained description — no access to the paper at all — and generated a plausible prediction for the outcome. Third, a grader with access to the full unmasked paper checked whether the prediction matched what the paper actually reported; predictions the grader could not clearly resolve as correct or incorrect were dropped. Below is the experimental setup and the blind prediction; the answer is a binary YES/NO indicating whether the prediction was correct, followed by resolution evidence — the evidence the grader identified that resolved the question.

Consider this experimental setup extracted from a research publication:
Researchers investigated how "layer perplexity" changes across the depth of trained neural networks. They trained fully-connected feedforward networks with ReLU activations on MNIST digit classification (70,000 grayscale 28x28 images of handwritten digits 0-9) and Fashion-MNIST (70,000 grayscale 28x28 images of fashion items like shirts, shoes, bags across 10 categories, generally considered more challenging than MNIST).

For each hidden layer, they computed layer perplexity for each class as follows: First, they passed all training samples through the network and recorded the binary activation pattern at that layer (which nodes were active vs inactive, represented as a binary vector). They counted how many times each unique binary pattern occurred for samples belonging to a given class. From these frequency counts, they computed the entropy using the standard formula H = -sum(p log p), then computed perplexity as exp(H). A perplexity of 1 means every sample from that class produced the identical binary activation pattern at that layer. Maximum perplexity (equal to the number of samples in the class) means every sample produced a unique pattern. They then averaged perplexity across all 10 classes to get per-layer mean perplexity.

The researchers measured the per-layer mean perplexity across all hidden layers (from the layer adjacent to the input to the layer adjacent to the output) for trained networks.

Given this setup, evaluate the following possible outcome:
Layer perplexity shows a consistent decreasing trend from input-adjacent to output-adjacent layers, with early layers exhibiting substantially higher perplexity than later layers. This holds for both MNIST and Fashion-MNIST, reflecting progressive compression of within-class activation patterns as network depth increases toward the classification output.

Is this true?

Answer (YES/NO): YES